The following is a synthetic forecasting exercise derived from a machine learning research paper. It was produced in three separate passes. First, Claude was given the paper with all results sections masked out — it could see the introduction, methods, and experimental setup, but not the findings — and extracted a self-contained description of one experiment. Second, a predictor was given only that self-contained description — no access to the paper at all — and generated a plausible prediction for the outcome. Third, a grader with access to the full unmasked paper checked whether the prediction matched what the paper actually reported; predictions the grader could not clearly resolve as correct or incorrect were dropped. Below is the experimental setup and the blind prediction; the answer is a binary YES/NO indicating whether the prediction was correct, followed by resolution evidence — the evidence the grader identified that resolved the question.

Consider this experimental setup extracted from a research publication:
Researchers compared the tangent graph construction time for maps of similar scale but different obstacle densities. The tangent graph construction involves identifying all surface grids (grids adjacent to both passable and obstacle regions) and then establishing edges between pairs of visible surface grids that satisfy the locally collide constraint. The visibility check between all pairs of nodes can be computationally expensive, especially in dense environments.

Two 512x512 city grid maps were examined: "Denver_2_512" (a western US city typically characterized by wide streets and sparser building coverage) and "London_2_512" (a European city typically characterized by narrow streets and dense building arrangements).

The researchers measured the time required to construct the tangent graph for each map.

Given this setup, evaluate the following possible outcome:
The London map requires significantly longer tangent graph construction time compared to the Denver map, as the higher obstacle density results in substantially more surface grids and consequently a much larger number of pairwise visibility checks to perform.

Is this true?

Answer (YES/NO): YES